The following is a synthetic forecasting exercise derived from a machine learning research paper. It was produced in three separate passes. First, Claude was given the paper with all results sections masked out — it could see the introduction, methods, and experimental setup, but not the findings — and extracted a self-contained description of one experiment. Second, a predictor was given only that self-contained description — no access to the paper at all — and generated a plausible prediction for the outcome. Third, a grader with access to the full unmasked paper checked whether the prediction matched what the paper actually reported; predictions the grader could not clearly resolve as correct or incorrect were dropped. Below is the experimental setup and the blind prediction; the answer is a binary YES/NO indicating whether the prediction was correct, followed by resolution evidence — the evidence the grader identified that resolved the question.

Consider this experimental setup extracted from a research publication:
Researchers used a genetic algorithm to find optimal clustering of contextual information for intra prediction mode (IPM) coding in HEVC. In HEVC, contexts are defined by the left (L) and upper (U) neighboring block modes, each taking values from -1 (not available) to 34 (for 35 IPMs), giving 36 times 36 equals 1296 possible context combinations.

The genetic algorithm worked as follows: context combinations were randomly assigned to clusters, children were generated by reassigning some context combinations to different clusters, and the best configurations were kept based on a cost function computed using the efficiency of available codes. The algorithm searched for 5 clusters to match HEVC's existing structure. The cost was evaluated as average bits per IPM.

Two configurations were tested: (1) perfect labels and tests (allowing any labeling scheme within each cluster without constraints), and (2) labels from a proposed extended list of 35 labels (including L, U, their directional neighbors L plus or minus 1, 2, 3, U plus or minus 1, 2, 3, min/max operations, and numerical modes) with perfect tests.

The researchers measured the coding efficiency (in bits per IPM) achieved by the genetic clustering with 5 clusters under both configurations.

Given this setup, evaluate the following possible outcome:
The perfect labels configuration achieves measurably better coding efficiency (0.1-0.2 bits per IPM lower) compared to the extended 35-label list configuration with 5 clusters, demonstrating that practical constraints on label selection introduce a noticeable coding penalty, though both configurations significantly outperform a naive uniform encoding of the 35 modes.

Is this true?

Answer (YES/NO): NO